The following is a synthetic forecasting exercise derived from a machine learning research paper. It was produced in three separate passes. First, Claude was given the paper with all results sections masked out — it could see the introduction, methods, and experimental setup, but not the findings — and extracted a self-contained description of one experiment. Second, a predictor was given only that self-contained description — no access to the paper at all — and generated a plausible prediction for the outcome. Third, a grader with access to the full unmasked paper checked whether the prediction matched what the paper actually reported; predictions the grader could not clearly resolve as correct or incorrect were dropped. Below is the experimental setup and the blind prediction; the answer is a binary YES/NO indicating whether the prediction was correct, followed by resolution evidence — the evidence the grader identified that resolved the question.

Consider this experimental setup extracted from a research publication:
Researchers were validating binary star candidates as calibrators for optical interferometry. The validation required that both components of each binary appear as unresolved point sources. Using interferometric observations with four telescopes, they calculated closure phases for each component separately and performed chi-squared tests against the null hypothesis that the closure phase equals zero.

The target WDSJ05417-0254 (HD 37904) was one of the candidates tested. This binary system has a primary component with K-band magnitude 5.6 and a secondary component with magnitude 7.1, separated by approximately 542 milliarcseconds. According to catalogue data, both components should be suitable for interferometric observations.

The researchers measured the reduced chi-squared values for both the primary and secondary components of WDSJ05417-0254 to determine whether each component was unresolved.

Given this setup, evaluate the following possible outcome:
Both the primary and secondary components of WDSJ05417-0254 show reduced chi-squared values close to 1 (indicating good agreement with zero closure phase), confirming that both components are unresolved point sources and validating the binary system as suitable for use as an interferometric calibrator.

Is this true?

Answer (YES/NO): NO